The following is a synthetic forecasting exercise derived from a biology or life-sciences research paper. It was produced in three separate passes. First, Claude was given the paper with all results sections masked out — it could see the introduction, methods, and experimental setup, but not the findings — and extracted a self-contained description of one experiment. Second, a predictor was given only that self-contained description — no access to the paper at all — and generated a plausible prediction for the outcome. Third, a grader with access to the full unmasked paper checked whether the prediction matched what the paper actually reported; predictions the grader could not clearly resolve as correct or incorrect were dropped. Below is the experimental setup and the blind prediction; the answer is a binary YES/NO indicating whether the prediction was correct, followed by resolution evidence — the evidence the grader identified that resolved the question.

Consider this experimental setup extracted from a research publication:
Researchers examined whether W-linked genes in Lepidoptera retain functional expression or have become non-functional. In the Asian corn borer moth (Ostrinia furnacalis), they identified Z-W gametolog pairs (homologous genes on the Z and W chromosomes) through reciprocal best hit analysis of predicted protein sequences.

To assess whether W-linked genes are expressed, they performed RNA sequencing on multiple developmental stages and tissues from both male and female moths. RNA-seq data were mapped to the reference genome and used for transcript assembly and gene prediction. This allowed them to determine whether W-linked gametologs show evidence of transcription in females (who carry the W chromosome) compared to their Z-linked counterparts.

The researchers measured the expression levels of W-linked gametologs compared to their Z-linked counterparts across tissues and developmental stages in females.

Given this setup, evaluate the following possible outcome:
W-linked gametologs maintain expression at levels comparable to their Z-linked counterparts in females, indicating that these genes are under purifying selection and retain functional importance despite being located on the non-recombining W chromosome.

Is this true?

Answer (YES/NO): NO